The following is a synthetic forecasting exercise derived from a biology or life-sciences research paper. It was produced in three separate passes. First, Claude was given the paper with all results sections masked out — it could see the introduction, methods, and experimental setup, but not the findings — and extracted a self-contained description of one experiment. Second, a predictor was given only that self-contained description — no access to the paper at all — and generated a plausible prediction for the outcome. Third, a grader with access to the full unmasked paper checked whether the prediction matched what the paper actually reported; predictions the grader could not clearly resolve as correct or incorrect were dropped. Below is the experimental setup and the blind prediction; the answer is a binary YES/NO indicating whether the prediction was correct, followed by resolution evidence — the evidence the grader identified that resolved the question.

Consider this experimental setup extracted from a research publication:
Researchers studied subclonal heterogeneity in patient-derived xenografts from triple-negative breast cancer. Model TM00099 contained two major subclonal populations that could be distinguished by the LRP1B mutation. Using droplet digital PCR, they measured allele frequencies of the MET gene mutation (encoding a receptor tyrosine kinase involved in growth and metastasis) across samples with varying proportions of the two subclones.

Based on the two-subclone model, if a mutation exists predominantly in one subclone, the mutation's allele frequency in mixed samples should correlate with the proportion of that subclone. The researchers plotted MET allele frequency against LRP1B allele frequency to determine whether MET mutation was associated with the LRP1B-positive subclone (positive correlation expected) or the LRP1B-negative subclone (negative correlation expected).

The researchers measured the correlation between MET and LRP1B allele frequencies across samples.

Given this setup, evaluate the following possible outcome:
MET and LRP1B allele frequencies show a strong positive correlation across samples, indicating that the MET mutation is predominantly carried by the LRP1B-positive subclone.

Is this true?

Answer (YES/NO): NO